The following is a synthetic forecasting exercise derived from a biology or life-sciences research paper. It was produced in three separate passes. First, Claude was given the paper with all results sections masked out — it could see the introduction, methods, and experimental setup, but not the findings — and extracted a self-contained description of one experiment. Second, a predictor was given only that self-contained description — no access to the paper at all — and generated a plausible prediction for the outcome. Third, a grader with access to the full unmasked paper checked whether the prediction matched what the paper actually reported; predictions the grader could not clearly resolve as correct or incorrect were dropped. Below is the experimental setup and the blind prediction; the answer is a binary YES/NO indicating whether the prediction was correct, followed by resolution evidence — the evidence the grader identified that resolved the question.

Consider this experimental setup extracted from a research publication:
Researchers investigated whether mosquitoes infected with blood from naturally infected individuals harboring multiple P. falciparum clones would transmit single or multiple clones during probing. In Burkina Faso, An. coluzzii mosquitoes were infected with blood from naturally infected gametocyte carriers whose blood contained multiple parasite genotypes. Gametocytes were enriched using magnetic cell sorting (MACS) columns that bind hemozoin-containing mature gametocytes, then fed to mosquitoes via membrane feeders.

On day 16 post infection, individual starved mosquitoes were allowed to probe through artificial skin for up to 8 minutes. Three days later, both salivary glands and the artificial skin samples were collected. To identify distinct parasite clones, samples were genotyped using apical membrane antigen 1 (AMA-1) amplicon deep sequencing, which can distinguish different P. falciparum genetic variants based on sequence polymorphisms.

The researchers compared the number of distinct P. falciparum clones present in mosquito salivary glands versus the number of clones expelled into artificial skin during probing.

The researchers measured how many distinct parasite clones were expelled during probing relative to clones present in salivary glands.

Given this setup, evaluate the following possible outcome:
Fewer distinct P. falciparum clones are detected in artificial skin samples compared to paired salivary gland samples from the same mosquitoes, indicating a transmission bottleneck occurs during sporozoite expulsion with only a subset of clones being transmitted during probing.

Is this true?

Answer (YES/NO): YES